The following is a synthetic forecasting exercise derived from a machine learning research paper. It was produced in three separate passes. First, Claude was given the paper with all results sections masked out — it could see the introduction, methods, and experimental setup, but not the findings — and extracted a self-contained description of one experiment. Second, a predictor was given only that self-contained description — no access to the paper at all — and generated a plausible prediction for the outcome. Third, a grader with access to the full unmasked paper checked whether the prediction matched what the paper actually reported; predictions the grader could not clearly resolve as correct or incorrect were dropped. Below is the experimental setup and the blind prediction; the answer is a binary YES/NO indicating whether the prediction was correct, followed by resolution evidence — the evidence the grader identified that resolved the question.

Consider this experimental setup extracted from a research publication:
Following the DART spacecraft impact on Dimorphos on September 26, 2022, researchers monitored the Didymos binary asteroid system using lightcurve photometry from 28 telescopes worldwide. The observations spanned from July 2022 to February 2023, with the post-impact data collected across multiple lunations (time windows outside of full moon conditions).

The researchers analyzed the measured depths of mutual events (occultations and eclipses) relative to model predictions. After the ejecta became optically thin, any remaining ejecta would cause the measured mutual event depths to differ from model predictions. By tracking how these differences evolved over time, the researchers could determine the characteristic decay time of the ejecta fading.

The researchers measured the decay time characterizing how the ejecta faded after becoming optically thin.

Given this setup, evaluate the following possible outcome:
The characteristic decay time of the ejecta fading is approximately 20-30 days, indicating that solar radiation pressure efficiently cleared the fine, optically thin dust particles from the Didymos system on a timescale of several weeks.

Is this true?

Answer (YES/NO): YES